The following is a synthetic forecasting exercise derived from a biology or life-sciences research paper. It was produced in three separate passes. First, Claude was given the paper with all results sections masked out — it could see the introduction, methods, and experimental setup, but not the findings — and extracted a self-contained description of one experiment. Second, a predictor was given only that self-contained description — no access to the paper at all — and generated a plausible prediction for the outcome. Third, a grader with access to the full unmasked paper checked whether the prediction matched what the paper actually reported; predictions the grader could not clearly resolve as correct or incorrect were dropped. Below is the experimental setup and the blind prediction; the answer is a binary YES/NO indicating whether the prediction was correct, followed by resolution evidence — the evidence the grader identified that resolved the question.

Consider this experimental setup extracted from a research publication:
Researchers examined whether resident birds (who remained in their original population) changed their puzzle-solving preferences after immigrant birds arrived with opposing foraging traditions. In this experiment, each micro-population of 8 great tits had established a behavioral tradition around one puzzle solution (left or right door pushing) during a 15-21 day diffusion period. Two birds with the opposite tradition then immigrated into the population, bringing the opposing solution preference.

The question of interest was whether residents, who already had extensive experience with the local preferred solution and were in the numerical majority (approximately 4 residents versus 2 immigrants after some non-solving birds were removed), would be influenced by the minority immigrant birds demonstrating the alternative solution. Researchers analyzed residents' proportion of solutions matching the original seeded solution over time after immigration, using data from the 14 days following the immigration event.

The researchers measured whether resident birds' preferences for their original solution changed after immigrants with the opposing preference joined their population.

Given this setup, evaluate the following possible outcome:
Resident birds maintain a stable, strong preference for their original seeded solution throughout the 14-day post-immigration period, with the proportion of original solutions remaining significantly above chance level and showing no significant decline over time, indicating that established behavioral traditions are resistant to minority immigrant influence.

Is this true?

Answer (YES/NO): NO